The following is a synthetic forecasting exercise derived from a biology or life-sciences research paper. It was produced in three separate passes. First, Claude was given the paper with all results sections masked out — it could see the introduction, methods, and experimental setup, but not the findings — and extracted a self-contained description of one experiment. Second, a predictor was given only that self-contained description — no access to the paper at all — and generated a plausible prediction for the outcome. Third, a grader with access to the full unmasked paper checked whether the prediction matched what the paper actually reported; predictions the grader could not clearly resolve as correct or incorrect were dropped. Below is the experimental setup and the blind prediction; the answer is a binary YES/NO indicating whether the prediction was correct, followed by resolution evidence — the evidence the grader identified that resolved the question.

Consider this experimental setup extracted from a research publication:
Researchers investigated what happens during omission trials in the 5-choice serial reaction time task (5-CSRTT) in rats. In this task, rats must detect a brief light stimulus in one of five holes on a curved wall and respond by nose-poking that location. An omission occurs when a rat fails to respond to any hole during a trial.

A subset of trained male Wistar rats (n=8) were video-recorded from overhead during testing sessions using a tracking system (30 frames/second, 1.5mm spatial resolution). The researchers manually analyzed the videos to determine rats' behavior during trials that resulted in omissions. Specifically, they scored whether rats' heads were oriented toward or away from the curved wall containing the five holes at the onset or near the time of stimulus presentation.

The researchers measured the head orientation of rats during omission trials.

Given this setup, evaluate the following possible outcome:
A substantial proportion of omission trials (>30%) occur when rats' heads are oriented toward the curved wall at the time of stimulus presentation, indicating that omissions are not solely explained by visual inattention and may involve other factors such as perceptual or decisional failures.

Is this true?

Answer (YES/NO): NO